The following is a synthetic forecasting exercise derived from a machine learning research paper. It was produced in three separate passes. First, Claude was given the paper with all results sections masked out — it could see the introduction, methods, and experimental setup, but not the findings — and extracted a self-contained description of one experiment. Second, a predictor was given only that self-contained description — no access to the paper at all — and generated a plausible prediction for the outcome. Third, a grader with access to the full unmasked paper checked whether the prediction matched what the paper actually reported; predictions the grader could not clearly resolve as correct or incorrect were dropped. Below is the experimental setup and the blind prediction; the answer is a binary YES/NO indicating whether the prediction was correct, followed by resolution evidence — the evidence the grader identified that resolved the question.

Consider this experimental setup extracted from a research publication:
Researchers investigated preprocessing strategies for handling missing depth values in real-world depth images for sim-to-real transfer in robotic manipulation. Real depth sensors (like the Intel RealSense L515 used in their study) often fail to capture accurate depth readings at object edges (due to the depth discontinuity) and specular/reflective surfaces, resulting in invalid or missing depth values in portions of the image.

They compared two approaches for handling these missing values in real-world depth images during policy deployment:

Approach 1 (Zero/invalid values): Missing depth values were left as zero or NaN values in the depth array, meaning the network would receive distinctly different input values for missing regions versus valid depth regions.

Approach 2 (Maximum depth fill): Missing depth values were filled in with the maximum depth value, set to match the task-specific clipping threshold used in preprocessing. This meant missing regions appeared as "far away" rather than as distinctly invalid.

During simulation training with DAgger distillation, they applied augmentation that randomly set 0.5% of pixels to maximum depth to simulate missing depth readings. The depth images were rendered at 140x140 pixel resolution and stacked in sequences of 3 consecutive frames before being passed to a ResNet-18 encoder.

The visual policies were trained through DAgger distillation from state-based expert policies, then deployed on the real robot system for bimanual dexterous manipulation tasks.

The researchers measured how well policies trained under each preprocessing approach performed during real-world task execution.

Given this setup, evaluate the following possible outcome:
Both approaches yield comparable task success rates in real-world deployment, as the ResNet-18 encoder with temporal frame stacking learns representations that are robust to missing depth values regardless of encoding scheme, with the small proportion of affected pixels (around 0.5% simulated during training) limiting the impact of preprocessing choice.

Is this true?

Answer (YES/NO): NO